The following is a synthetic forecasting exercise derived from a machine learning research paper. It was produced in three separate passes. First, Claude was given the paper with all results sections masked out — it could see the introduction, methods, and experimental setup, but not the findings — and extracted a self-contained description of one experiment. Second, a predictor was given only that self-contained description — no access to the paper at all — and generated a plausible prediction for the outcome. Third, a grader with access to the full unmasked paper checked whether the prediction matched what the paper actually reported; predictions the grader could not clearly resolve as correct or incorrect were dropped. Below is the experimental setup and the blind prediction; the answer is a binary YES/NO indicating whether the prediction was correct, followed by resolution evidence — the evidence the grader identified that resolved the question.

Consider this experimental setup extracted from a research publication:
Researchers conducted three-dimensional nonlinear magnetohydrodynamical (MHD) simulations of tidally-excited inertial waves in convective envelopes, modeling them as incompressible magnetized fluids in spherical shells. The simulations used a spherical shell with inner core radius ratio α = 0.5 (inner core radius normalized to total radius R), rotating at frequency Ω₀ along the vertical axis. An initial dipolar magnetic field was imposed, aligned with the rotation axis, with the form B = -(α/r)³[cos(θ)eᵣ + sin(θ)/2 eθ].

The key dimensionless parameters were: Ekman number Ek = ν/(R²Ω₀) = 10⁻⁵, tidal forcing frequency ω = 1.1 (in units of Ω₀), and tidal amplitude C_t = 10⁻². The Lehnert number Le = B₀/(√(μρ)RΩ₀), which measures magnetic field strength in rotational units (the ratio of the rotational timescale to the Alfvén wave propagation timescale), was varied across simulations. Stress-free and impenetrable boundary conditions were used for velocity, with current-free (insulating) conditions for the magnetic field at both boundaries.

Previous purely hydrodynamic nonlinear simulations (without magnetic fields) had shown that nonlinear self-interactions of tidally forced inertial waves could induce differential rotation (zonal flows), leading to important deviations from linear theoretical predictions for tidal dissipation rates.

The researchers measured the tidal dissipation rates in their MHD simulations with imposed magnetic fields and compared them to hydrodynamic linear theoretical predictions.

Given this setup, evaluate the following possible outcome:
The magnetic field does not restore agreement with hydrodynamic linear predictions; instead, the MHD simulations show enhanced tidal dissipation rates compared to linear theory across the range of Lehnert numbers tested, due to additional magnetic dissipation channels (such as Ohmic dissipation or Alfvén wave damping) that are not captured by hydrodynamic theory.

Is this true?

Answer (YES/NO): NO